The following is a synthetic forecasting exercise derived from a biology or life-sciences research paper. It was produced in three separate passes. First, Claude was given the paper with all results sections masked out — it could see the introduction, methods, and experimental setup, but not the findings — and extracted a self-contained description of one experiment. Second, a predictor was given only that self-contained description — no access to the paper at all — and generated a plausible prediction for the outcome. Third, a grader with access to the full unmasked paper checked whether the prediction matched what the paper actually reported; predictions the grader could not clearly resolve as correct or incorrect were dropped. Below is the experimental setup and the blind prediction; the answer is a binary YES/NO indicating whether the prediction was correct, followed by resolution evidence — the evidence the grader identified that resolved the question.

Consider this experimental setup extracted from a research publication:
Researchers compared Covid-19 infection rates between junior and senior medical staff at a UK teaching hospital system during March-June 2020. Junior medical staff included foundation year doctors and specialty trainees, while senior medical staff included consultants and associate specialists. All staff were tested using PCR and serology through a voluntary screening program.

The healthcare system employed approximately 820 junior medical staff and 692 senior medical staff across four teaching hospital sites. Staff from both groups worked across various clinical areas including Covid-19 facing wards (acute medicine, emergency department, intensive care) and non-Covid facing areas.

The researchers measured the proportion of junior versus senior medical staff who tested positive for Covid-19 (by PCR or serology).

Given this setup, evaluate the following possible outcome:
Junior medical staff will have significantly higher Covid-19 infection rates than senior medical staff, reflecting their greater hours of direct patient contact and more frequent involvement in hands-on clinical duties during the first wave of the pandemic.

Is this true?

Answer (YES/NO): YES